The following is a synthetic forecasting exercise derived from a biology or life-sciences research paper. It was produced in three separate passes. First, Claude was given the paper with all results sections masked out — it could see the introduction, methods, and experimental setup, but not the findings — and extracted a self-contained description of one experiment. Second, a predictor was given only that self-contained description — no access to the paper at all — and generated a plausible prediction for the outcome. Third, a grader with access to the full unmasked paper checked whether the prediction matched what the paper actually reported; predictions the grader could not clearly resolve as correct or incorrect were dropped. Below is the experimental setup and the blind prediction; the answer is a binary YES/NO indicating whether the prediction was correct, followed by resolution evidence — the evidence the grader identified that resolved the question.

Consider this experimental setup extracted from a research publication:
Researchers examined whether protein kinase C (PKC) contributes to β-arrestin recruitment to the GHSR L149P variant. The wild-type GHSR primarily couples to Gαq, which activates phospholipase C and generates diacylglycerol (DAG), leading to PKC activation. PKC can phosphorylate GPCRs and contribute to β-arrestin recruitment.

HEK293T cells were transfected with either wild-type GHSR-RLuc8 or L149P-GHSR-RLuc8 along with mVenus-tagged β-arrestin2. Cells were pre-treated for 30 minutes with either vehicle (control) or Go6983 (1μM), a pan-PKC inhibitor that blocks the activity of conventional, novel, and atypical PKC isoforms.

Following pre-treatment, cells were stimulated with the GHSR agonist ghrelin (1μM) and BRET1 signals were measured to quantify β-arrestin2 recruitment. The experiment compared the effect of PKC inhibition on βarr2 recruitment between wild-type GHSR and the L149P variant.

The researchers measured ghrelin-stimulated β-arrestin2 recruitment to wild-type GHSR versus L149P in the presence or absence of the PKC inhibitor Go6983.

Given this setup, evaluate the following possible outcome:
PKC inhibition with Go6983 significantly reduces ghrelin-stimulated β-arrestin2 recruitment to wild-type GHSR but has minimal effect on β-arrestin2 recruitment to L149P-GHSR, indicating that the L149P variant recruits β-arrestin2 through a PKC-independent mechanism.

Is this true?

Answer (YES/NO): YES